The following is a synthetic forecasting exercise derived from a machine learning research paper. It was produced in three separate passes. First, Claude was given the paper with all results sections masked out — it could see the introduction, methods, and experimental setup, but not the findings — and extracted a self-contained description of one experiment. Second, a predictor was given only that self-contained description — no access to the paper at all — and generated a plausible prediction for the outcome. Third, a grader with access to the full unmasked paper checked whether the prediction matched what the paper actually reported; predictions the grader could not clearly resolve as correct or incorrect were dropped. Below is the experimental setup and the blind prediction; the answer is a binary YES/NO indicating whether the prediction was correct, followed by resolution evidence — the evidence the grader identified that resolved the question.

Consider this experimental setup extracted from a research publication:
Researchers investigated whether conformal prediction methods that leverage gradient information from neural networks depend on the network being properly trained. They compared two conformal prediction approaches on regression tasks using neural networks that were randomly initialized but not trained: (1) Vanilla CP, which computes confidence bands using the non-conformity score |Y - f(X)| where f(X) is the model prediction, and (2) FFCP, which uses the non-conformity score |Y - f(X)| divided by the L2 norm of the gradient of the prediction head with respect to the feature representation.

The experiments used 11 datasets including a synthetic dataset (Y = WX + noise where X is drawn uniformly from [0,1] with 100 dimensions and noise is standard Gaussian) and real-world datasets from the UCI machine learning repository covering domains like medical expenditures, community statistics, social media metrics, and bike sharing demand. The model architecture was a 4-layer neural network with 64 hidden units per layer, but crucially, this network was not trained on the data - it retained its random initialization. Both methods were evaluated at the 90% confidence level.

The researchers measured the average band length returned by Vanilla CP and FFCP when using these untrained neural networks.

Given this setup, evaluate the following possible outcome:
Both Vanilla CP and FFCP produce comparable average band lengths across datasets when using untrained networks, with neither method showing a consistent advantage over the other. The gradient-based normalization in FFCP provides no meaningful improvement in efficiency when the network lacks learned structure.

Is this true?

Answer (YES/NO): YES